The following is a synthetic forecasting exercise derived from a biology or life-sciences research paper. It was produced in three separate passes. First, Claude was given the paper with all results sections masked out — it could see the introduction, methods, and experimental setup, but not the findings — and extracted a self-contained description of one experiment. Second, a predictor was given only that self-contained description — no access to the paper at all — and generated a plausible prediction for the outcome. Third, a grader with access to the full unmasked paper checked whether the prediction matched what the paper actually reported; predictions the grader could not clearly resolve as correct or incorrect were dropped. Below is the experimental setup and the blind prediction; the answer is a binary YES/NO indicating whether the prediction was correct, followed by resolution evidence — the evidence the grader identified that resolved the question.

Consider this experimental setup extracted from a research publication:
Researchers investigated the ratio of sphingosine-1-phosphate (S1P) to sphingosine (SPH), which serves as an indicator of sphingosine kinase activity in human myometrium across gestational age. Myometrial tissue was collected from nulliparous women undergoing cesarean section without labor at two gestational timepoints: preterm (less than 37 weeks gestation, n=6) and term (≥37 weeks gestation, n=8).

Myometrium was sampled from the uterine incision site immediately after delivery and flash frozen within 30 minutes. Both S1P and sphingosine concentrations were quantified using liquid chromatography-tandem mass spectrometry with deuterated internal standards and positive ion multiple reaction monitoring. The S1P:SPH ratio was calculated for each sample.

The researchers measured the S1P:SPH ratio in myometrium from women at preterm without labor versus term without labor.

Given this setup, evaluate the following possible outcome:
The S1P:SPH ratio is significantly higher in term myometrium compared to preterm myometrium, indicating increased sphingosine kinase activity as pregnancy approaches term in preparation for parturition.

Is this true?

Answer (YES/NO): YES